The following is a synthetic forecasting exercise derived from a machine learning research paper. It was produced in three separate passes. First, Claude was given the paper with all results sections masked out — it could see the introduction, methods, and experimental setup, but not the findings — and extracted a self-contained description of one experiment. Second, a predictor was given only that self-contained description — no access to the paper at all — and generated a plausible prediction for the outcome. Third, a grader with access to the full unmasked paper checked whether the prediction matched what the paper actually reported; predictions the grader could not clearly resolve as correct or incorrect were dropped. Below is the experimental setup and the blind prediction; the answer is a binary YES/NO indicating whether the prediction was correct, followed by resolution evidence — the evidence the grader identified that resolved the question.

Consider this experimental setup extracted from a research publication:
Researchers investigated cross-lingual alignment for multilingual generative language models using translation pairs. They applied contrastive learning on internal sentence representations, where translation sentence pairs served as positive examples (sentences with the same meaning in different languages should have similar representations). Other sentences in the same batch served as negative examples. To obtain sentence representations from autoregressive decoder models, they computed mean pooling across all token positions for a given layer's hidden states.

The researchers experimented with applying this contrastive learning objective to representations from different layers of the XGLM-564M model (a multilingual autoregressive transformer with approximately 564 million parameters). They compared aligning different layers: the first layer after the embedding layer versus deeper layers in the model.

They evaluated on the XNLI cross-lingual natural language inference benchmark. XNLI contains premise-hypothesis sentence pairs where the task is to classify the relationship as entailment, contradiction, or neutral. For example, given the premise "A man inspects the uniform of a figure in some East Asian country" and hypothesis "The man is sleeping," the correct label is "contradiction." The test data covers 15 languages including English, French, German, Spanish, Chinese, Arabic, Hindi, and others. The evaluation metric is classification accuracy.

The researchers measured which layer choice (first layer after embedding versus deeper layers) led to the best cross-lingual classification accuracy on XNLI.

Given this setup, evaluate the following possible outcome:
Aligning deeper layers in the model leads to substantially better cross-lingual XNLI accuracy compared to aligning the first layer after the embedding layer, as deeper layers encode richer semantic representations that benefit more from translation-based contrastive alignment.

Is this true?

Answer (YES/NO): NO